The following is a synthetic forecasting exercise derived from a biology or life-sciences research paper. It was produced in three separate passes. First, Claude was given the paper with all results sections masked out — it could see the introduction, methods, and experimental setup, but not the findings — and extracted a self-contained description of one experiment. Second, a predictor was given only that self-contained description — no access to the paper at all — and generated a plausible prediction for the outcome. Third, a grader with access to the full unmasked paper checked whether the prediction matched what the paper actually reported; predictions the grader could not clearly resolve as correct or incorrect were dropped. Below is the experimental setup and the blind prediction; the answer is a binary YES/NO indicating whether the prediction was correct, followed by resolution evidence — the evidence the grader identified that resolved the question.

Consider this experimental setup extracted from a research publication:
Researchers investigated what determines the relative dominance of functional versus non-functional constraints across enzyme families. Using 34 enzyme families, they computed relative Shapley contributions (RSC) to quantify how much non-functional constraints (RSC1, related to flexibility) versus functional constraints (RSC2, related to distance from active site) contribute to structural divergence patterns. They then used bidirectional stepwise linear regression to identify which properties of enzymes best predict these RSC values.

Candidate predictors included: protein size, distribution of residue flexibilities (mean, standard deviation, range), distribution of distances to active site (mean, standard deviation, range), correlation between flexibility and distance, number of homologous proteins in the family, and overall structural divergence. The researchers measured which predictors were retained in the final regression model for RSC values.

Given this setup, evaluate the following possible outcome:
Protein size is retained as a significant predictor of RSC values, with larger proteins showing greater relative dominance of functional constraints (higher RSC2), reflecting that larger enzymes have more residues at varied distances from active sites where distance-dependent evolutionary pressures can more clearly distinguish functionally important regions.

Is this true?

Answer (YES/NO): NO